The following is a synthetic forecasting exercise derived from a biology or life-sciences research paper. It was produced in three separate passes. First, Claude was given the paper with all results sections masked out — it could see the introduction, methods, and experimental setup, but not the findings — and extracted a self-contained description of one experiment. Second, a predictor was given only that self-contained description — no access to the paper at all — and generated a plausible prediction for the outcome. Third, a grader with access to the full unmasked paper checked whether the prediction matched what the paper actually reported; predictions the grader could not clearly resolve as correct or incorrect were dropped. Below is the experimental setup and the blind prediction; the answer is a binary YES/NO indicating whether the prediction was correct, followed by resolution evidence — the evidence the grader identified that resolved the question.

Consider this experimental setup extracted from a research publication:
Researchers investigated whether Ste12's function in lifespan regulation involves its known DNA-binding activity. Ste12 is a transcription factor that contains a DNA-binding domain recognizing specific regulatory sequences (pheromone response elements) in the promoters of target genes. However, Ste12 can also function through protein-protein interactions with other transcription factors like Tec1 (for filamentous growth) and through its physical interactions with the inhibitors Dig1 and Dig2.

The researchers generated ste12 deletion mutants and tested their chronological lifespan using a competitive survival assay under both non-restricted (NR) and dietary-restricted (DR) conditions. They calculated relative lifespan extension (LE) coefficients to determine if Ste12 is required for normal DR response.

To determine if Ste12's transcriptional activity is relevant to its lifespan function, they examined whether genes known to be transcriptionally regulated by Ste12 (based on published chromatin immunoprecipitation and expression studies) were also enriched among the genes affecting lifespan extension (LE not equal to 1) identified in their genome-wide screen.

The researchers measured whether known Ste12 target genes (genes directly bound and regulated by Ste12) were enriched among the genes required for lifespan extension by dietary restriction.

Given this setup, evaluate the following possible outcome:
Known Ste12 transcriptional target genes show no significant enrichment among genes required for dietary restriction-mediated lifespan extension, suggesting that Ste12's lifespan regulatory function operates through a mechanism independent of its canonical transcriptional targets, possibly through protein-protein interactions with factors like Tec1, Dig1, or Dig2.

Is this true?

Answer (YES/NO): NO